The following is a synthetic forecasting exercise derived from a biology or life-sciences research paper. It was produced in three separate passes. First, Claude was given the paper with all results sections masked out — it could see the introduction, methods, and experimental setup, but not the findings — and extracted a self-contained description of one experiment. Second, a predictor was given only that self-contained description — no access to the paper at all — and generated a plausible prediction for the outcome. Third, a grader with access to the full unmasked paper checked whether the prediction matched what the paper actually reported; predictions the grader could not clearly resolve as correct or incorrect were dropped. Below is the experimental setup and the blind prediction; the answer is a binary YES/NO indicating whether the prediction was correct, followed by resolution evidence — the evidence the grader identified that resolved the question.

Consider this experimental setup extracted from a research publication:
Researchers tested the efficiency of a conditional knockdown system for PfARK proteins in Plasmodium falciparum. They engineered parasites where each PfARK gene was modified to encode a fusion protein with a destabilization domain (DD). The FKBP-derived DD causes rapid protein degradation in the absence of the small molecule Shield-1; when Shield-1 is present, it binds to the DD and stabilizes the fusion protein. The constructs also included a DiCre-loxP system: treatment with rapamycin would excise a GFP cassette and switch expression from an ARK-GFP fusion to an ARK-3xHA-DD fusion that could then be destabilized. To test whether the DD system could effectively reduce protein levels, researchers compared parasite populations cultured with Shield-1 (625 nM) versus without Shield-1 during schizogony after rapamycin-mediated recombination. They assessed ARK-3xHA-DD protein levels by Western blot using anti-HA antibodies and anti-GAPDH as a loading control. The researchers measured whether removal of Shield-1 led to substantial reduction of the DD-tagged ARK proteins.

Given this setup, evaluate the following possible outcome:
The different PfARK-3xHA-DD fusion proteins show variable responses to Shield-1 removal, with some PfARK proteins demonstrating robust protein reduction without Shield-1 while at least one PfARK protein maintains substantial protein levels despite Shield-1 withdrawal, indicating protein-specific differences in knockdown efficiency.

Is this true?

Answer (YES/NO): NO